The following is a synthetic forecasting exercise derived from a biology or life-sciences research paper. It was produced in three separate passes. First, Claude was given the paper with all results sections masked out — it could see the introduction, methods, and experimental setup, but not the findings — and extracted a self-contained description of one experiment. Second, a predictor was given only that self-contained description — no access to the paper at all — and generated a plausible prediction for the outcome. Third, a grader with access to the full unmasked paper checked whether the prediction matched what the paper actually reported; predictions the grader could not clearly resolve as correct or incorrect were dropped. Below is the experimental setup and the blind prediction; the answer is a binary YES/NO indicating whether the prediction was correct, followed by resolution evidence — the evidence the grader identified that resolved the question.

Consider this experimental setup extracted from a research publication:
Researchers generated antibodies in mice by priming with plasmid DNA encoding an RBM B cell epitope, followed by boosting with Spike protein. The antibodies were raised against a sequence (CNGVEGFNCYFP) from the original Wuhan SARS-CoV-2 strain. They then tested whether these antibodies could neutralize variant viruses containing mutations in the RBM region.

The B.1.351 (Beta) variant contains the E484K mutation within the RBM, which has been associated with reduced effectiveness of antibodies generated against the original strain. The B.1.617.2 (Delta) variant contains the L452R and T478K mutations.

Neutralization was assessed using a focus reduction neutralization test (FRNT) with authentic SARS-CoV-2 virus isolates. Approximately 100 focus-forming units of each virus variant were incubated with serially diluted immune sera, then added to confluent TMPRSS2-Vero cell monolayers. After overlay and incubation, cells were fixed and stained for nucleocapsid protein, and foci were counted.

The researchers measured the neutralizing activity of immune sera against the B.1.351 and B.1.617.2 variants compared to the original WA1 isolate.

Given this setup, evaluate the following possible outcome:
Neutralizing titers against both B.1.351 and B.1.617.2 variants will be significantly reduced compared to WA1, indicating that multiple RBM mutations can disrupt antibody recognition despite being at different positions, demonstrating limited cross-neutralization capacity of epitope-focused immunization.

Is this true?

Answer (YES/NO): NO